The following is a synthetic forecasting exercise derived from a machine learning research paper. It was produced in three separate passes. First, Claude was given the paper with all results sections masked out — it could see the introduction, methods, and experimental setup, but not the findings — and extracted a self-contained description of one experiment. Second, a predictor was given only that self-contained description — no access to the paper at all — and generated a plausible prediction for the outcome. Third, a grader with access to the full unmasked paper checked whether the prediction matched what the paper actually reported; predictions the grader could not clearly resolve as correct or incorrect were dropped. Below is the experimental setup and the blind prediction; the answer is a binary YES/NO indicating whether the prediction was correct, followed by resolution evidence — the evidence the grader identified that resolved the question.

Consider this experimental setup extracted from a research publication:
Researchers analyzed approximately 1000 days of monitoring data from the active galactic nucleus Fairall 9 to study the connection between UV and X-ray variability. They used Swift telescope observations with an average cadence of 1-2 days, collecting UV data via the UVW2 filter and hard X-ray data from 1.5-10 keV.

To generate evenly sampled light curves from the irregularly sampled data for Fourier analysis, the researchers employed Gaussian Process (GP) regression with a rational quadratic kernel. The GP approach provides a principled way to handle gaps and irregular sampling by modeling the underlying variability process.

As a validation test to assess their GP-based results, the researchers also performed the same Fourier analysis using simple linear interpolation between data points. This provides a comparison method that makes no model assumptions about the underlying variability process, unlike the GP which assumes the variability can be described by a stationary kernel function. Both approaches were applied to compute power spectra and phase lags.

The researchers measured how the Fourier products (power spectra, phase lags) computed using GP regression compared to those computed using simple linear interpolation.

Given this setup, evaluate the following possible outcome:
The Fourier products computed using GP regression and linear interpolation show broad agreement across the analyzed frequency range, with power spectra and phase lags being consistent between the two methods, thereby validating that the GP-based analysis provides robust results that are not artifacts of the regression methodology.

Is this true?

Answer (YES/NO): YES